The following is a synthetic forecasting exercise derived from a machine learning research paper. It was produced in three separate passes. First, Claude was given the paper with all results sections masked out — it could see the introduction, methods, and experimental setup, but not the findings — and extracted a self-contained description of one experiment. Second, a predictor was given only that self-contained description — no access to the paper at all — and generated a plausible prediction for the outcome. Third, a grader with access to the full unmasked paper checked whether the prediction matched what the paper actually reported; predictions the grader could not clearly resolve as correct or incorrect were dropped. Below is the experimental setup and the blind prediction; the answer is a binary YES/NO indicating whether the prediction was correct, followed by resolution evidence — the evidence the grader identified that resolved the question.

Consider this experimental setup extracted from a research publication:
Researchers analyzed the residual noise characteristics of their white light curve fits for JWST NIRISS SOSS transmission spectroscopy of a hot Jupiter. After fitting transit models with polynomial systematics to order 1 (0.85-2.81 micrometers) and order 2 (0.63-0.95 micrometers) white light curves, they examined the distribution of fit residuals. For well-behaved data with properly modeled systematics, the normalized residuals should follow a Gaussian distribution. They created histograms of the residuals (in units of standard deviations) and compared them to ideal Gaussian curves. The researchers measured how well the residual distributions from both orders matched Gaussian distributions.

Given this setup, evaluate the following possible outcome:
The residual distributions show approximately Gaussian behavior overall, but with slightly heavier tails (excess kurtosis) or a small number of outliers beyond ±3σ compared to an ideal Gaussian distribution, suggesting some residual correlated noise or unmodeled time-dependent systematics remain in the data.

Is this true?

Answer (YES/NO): NO